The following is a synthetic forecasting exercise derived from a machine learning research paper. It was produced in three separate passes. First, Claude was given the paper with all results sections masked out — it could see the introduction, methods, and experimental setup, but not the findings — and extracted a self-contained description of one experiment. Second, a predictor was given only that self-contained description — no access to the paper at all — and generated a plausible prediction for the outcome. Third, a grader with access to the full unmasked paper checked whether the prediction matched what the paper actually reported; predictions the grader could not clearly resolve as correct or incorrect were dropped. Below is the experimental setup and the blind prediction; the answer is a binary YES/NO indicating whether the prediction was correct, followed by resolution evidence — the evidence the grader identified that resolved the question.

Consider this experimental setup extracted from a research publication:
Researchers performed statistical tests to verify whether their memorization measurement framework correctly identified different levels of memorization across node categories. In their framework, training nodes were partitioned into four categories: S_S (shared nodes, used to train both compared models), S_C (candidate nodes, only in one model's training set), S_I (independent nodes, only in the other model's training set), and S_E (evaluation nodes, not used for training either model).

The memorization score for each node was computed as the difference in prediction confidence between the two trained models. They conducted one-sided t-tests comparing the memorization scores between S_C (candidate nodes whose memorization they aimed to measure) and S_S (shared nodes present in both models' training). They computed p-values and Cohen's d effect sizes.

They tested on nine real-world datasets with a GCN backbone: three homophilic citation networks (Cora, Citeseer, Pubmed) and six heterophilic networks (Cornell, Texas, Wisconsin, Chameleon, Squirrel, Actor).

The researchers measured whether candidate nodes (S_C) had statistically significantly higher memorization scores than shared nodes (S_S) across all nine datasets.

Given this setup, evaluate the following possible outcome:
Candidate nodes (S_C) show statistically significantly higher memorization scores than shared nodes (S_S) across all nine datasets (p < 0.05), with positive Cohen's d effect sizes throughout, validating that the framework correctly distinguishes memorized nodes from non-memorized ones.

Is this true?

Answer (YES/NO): YES